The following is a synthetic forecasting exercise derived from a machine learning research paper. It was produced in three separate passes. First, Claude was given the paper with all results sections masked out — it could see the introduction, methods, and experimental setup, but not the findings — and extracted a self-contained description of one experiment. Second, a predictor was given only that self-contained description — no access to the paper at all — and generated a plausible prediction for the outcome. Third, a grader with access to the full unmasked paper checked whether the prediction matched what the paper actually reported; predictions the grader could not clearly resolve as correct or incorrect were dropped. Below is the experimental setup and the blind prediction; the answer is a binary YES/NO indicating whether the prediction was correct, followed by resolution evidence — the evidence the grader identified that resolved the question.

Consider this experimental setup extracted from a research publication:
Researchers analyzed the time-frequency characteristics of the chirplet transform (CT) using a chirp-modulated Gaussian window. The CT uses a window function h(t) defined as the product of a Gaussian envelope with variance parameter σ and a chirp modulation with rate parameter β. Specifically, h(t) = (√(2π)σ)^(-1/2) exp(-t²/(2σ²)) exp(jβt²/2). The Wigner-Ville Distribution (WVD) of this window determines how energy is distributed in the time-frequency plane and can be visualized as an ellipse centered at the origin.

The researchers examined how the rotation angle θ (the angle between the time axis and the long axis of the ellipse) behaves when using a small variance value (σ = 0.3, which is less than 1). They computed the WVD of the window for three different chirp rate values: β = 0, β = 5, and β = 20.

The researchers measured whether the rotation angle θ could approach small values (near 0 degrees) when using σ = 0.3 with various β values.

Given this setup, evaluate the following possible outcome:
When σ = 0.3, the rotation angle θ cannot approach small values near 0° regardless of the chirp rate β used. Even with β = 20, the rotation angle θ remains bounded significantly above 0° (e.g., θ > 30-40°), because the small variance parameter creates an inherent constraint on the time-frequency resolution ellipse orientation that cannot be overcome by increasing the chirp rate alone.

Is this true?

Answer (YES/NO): NO